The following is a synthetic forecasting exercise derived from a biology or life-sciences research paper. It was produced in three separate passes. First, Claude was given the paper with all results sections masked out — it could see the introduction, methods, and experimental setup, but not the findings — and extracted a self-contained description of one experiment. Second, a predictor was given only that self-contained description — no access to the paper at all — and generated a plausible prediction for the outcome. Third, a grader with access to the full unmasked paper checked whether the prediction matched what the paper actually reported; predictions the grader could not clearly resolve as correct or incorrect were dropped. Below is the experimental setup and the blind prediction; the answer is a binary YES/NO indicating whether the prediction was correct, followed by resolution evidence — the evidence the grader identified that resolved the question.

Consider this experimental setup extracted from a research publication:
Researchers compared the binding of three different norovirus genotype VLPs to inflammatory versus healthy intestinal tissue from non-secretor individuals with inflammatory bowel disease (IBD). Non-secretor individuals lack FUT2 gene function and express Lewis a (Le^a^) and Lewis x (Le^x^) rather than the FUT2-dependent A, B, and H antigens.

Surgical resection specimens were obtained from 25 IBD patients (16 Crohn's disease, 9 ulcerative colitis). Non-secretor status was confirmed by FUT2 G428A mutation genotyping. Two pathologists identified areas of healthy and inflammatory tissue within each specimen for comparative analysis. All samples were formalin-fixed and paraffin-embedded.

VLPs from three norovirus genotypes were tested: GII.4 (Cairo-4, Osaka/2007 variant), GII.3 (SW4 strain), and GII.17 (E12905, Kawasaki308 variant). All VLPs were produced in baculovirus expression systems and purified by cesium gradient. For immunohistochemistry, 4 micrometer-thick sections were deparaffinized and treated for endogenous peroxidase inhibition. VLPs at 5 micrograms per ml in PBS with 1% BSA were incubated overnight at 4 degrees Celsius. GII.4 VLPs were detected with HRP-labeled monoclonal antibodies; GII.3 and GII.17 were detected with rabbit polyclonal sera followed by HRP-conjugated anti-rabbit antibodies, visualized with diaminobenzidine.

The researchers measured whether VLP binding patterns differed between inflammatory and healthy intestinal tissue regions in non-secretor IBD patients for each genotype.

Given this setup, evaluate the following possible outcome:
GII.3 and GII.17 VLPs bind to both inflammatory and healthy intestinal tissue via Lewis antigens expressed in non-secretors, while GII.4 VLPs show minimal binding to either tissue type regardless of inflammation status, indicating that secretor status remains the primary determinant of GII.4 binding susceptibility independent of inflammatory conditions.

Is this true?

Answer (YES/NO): NO